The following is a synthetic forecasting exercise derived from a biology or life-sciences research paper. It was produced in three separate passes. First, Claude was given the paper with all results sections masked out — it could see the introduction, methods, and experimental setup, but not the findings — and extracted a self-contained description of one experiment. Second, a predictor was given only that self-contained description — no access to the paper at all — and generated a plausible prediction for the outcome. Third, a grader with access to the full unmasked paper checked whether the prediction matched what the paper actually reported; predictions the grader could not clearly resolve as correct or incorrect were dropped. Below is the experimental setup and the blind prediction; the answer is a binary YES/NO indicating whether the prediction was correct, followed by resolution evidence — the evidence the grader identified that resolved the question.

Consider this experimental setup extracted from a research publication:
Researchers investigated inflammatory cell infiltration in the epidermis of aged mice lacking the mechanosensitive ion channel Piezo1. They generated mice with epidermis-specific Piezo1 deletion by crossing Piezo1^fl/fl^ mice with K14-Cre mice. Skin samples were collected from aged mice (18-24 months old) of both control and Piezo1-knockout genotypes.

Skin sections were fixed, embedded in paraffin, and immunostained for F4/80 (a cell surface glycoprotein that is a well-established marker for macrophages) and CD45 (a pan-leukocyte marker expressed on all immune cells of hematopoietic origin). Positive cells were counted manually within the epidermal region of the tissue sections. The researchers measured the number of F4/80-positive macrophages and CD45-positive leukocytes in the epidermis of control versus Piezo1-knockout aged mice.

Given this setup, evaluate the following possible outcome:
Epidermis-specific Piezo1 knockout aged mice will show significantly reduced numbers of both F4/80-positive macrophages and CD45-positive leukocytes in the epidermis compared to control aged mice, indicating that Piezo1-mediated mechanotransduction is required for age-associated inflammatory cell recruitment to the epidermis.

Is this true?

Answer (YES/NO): NO